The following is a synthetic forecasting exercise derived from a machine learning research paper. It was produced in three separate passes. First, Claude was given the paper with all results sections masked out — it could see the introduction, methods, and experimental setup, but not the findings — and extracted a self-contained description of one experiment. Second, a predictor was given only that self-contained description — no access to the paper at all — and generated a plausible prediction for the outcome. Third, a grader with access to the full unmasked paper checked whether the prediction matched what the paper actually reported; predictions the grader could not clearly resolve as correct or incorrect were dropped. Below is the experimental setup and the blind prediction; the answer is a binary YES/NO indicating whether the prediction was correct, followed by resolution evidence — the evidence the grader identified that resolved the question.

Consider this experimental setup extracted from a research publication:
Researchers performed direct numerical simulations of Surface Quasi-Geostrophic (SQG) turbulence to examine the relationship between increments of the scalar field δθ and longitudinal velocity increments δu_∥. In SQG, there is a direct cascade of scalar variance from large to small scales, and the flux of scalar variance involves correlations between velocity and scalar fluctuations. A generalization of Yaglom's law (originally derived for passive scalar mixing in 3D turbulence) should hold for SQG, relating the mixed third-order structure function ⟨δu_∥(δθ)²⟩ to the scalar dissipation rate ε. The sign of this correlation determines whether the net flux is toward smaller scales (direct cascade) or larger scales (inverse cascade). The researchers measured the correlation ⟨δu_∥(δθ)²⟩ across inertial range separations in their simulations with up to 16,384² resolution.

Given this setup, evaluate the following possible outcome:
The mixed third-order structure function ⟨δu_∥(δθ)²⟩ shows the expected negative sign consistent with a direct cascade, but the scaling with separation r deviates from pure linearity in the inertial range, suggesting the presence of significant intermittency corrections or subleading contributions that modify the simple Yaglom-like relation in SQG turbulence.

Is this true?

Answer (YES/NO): NO